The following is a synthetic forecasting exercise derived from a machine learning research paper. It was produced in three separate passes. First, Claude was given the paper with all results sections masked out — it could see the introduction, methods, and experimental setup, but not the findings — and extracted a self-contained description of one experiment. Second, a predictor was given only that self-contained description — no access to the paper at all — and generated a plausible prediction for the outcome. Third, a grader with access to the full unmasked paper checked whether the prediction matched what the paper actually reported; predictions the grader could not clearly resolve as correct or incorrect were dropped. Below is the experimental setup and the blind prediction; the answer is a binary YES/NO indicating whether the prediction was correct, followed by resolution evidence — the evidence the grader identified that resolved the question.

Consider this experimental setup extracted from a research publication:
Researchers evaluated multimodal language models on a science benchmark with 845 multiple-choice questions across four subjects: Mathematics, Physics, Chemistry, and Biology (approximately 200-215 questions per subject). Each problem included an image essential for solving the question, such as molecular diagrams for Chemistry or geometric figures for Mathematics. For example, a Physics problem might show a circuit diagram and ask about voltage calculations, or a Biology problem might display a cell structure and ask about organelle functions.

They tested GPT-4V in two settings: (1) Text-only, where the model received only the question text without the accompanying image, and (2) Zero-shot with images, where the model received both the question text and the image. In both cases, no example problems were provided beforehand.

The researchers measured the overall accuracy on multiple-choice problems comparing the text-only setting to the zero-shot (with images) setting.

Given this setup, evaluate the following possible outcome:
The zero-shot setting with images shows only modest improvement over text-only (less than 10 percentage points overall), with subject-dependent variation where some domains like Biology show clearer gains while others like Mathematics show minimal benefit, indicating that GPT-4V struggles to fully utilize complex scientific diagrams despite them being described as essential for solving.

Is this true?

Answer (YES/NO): NO